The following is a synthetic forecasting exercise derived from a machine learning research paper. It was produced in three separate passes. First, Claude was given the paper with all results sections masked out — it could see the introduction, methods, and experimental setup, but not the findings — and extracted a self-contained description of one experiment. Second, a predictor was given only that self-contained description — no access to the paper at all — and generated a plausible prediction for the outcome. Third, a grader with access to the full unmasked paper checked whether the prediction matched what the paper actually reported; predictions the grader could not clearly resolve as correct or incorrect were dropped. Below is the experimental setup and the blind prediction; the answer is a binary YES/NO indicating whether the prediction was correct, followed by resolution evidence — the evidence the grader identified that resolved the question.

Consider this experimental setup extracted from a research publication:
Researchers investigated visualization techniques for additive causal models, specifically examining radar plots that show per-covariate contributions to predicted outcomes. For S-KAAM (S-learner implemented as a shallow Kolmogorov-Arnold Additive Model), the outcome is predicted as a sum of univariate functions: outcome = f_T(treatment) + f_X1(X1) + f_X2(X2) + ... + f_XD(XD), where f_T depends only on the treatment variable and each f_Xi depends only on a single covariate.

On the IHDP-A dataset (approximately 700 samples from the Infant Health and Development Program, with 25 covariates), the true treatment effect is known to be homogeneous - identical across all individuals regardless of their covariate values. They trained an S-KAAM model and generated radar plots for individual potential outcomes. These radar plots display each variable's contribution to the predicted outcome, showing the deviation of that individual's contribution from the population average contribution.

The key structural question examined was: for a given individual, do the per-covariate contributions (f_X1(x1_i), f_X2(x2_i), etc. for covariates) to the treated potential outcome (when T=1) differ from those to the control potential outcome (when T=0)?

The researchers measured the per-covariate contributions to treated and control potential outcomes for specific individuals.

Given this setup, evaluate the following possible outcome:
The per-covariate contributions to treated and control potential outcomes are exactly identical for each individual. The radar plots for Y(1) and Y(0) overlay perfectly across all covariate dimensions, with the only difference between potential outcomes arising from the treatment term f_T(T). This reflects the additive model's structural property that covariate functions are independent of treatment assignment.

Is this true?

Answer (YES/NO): YES